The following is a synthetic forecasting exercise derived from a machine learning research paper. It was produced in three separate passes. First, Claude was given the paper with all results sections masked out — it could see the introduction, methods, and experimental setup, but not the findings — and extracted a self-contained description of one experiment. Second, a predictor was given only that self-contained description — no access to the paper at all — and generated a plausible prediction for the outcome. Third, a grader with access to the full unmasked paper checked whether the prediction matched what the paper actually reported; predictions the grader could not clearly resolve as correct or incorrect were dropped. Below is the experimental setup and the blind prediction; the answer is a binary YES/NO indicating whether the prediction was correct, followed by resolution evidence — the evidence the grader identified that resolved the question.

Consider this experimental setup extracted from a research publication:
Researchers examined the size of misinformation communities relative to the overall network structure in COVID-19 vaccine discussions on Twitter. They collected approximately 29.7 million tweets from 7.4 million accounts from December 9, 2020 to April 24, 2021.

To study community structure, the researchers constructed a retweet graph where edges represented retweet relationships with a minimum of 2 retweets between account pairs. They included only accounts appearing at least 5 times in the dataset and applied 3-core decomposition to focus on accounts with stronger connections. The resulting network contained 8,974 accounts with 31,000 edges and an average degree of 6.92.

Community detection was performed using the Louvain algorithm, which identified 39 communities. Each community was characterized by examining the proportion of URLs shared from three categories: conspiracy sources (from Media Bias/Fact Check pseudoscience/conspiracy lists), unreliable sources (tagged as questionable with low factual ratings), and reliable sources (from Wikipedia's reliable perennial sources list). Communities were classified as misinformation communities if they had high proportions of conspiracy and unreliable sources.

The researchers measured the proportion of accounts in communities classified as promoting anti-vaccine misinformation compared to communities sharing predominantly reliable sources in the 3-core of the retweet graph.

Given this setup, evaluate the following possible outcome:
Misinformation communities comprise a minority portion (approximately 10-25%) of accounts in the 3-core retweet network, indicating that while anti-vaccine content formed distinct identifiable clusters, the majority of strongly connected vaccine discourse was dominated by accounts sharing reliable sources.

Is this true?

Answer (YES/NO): YES